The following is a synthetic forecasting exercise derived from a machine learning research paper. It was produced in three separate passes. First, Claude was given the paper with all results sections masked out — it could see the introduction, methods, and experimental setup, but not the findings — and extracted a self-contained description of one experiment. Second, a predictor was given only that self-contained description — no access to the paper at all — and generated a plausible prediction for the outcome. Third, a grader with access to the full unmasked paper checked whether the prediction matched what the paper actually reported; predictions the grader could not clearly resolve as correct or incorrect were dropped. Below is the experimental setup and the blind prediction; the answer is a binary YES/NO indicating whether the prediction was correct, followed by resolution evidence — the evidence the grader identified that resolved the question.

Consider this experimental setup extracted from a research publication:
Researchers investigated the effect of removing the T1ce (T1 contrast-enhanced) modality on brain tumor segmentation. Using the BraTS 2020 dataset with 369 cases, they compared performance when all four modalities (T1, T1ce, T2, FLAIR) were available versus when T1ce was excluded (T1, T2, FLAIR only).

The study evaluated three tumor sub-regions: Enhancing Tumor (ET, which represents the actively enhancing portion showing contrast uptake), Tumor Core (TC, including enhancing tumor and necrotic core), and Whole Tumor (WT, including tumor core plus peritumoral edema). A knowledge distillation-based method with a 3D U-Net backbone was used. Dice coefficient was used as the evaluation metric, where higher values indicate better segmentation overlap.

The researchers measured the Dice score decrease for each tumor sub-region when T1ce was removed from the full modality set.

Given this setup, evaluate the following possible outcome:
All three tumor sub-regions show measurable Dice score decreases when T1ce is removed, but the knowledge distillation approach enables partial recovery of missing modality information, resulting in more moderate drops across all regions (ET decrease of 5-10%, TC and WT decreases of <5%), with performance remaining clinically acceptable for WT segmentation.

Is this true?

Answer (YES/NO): NO